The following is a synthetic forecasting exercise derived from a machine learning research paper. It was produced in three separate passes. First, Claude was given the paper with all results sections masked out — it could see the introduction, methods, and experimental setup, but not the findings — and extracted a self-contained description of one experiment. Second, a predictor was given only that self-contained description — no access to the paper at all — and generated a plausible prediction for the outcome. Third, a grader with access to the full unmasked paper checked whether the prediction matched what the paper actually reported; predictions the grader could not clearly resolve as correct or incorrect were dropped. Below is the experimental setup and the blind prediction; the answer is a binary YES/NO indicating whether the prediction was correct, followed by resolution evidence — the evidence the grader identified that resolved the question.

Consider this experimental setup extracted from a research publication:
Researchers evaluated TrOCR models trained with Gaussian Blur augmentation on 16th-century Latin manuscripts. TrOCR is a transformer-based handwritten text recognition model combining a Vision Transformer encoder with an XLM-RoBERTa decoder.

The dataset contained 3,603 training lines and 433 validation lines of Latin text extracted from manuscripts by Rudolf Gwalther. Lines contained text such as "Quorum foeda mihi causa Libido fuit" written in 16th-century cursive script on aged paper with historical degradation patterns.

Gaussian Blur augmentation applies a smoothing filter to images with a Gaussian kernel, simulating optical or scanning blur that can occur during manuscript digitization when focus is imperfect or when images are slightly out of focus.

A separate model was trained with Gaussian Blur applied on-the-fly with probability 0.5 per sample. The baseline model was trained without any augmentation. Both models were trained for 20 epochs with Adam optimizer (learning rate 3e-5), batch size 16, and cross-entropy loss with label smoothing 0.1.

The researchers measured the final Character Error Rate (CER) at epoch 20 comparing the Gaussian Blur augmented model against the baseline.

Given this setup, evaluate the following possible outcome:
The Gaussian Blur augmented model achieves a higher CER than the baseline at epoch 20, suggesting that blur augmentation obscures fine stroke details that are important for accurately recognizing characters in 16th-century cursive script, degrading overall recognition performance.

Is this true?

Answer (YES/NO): YES